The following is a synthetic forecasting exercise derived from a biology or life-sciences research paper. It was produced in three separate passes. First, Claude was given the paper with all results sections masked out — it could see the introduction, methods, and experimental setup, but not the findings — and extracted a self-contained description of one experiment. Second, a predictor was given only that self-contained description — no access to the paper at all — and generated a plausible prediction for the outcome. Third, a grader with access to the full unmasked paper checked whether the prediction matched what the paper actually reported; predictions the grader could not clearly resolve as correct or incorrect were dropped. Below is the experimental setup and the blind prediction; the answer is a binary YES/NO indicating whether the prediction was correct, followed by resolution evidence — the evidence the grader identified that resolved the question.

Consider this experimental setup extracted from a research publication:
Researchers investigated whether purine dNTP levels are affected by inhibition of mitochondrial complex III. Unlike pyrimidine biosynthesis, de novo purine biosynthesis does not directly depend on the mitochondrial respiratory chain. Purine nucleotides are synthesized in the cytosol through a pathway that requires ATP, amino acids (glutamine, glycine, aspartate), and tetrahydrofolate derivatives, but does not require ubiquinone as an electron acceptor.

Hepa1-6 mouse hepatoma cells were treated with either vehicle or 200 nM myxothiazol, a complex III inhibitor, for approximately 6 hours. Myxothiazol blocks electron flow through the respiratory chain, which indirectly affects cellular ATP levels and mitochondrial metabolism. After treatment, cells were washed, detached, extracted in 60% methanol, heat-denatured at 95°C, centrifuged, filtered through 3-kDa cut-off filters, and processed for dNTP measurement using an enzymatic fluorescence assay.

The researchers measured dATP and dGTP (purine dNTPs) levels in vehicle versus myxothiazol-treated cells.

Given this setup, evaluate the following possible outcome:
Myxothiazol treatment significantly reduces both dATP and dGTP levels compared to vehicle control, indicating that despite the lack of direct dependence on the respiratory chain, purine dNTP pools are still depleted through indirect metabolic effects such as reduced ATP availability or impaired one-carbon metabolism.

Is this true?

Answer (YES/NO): NO